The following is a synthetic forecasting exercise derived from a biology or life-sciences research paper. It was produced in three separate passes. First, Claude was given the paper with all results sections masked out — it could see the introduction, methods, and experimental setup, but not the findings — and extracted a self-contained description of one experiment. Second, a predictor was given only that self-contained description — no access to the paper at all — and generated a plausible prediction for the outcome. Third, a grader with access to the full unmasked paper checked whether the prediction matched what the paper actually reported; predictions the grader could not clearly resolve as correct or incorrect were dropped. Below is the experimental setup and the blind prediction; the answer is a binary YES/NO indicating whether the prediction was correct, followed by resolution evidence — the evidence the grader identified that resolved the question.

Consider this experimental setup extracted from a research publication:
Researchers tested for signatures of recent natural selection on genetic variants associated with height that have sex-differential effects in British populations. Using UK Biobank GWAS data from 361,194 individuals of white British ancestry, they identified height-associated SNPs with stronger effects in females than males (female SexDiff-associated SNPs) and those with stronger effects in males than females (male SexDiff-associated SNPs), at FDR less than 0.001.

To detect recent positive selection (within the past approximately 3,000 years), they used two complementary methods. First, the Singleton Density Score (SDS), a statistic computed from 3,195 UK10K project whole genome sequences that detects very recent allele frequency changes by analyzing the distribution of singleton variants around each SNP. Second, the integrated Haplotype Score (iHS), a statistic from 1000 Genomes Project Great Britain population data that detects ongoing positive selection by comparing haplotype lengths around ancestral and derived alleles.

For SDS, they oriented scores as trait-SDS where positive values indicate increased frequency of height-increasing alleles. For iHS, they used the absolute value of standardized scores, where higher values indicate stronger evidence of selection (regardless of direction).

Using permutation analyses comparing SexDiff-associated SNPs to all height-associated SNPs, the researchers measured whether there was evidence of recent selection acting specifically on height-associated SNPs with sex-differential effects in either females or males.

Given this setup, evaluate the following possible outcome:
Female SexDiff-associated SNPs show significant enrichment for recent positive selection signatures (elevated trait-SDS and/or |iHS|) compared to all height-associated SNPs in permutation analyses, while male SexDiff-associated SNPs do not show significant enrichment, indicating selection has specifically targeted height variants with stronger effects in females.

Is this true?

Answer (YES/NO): NO